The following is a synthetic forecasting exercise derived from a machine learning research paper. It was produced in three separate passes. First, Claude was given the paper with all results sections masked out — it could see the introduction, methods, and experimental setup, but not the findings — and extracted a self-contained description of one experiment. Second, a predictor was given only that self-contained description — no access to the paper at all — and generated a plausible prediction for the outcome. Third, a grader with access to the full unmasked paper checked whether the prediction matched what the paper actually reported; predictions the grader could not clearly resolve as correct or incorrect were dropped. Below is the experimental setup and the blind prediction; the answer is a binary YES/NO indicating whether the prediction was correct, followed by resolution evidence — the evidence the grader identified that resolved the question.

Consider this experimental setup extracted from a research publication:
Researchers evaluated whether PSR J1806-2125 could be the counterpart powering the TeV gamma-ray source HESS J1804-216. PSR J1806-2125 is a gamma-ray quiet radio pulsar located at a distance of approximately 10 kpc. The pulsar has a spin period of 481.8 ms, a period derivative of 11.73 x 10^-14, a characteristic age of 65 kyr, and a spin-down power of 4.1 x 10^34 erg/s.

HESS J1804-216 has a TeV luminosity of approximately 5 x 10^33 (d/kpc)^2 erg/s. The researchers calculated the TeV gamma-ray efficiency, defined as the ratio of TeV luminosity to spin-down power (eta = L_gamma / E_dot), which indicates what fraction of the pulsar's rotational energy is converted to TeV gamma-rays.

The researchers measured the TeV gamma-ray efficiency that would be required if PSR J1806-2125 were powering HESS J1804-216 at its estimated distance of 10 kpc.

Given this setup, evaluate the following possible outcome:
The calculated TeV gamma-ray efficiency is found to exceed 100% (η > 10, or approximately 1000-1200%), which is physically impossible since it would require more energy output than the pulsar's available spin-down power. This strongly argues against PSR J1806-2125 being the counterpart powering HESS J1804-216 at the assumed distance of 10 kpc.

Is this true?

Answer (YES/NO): YES